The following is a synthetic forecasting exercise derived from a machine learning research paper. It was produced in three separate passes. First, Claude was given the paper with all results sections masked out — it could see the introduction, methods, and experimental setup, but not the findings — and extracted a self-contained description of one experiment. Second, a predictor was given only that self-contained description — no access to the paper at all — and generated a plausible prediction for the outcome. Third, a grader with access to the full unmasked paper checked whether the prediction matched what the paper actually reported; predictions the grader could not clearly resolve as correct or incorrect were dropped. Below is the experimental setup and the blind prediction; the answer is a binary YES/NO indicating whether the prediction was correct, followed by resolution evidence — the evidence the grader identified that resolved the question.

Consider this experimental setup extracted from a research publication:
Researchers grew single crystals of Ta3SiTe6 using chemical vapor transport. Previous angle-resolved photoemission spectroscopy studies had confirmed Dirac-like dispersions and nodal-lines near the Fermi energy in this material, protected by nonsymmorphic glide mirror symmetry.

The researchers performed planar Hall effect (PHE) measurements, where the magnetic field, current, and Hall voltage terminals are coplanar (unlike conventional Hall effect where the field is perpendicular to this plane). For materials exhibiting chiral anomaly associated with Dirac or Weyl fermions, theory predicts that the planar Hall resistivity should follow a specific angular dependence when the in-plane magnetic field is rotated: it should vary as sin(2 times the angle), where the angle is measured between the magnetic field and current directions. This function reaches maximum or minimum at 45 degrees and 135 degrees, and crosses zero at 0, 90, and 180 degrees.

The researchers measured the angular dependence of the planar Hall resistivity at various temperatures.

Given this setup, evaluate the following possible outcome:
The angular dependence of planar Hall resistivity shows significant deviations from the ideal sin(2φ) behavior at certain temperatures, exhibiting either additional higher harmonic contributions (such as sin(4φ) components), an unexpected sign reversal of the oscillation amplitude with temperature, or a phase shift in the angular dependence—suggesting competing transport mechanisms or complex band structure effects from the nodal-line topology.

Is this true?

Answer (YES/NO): NO